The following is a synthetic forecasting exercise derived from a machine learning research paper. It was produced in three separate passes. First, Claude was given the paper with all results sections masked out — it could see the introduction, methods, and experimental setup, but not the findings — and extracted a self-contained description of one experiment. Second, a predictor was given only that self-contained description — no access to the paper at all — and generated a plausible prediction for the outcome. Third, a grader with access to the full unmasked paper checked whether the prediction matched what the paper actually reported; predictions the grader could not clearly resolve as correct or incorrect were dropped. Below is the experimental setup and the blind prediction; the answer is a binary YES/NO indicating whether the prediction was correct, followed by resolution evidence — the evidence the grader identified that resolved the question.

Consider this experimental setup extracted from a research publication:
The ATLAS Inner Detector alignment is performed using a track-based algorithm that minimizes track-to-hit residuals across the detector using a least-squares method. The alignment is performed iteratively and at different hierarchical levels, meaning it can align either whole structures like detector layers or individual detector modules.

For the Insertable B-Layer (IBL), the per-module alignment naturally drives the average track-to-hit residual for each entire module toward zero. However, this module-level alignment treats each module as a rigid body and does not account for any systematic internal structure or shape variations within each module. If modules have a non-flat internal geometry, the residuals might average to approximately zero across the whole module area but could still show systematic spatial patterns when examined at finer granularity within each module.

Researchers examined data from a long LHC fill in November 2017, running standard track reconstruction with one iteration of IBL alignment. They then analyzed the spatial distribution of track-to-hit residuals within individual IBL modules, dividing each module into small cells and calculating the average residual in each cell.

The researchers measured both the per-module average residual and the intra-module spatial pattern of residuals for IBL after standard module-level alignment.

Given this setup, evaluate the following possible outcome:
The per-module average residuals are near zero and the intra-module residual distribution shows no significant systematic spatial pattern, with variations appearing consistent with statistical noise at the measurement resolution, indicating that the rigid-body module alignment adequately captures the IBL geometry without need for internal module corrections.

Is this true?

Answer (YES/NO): NO